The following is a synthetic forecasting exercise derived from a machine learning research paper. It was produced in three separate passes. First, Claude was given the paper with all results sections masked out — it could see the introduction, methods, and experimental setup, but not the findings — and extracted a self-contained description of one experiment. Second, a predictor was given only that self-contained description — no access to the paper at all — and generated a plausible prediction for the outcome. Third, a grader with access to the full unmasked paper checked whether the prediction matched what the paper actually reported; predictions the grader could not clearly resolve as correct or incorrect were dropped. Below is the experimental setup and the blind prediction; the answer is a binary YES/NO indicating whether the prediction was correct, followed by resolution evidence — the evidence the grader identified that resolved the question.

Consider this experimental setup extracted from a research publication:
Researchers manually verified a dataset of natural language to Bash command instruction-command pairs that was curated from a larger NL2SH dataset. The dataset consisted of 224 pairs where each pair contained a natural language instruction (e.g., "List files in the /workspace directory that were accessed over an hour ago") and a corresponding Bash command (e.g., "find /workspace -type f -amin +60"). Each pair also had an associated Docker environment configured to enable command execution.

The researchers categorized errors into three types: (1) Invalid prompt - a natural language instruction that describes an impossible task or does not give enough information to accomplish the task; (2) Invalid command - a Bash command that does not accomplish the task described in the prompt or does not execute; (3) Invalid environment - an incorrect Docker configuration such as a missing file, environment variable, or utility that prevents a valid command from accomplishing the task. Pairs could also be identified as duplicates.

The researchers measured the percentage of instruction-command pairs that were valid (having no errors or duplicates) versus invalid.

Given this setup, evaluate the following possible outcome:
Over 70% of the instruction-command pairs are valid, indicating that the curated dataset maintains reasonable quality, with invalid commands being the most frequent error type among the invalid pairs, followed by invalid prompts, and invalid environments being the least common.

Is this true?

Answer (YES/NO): NO